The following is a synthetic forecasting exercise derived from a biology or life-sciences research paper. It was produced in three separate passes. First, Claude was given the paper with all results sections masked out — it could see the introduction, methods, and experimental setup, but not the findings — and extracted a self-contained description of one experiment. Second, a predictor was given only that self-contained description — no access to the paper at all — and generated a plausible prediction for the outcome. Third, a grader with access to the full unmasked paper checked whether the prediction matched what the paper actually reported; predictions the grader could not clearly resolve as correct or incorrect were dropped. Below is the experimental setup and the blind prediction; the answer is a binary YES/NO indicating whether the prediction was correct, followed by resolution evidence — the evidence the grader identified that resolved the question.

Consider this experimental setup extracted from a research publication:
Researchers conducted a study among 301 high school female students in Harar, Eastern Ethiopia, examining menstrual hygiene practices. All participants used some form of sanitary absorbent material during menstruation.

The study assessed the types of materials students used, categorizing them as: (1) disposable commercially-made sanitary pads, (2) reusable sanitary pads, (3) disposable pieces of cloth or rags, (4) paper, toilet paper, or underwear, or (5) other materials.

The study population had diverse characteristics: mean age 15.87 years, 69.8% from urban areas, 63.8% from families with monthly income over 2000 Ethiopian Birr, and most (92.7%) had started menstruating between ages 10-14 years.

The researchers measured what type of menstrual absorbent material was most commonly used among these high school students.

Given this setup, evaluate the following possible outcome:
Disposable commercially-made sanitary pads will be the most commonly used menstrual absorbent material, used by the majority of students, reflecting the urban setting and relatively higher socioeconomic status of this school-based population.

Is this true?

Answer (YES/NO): YES